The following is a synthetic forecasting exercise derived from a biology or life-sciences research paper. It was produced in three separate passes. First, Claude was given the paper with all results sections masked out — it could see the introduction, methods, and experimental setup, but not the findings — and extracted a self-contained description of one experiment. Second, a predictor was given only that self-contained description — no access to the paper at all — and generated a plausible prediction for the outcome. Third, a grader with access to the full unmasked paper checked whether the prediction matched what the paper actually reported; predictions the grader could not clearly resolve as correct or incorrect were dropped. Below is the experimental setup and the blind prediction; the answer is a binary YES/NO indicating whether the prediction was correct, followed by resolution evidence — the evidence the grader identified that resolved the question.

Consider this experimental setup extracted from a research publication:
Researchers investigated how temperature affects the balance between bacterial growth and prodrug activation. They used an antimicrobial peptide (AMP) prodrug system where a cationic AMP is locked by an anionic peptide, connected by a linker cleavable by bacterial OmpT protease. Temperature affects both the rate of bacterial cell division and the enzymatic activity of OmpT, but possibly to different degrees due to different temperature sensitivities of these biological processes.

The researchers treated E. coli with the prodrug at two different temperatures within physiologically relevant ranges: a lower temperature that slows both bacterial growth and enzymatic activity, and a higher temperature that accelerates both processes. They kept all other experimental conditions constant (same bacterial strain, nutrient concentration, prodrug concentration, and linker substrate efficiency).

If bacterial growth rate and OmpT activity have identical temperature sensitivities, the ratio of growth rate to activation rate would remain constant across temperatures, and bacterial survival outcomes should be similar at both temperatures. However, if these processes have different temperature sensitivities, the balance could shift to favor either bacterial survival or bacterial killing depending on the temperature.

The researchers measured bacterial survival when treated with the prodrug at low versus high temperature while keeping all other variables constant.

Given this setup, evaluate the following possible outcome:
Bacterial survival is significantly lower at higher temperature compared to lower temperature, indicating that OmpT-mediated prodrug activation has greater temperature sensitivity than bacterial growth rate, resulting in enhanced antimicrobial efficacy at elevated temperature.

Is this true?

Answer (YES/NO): NO